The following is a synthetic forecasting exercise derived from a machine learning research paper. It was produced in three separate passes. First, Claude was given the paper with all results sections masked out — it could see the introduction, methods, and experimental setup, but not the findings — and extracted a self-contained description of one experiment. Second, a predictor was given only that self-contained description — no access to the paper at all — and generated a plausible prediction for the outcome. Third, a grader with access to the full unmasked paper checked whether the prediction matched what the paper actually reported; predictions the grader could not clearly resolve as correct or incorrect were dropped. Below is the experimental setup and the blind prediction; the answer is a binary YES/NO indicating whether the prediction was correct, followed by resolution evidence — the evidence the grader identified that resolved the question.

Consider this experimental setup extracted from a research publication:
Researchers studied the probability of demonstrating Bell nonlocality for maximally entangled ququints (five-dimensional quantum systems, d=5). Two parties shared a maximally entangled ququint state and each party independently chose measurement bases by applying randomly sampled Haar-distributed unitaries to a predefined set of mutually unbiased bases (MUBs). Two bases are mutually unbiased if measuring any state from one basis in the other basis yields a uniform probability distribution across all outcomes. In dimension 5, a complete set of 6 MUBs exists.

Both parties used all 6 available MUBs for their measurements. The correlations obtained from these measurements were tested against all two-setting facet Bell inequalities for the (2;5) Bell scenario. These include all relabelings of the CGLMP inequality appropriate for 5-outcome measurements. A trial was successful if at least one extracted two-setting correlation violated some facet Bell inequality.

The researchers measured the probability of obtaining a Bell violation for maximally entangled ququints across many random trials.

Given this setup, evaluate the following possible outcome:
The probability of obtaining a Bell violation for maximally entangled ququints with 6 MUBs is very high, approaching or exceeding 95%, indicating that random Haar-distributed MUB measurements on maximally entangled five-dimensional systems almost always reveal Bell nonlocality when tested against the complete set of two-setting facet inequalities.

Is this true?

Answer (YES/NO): YES